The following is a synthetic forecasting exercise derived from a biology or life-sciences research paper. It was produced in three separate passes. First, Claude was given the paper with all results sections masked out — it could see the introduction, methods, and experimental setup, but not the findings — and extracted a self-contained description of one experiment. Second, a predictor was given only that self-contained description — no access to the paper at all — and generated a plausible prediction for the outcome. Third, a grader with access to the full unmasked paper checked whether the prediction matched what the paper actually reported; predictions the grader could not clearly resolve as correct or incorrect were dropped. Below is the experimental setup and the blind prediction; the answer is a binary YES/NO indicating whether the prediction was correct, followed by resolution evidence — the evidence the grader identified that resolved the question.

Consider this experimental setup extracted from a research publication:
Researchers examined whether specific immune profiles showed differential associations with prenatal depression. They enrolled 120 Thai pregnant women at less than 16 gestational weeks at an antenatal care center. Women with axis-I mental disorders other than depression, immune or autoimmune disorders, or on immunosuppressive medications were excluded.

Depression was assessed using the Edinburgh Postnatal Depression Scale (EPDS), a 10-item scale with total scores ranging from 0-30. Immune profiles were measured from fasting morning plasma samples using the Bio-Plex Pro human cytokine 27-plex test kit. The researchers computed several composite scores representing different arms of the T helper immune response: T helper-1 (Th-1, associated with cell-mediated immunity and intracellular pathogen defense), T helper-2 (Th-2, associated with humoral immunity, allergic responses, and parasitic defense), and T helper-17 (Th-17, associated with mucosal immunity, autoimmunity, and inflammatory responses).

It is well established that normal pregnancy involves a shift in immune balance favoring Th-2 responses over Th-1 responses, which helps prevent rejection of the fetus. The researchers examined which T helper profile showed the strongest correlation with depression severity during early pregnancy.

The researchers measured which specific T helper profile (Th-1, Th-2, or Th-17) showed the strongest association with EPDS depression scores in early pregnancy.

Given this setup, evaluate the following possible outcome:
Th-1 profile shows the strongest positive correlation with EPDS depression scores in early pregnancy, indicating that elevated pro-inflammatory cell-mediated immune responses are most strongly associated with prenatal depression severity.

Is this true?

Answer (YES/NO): YES